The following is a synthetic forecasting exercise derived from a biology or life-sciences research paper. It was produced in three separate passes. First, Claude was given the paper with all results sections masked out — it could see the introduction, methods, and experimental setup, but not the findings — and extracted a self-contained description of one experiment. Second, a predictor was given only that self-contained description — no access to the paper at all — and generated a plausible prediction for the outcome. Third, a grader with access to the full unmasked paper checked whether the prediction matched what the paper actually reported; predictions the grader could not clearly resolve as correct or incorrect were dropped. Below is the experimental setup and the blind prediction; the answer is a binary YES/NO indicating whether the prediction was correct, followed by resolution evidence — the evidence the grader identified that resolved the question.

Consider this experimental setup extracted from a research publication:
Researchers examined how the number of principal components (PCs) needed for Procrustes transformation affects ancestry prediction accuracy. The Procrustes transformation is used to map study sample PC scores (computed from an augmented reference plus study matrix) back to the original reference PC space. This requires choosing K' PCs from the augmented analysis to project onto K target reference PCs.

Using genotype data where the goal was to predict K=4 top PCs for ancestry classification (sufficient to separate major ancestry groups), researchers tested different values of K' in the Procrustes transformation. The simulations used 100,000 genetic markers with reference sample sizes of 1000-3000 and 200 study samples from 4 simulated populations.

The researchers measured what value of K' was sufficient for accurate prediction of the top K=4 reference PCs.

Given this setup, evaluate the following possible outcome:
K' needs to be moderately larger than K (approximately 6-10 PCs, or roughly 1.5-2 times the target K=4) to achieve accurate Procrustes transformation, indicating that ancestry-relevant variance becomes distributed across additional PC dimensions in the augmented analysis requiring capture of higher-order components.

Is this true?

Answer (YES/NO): NO